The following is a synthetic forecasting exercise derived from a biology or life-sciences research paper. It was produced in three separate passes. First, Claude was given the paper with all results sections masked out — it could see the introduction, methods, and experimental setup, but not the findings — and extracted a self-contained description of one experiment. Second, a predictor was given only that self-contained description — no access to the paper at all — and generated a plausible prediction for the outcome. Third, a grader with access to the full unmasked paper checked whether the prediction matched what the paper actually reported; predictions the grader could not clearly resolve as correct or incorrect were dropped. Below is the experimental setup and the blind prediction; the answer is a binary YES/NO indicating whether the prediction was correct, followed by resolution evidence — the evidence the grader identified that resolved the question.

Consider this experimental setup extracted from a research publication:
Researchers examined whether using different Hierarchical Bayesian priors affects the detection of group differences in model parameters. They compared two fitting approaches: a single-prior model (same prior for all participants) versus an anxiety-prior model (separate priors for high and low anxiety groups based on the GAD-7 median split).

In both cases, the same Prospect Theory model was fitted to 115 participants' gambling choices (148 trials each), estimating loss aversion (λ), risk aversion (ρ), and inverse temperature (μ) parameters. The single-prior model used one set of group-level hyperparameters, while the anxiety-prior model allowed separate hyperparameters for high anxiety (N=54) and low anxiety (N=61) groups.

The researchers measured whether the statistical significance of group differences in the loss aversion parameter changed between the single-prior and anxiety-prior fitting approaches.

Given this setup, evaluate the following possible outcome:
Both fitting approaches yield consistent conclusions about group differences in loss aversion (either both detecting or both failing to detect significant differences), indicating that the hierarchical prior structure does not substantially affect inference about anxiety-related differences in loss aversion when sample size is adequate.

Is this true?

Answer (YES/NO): NO